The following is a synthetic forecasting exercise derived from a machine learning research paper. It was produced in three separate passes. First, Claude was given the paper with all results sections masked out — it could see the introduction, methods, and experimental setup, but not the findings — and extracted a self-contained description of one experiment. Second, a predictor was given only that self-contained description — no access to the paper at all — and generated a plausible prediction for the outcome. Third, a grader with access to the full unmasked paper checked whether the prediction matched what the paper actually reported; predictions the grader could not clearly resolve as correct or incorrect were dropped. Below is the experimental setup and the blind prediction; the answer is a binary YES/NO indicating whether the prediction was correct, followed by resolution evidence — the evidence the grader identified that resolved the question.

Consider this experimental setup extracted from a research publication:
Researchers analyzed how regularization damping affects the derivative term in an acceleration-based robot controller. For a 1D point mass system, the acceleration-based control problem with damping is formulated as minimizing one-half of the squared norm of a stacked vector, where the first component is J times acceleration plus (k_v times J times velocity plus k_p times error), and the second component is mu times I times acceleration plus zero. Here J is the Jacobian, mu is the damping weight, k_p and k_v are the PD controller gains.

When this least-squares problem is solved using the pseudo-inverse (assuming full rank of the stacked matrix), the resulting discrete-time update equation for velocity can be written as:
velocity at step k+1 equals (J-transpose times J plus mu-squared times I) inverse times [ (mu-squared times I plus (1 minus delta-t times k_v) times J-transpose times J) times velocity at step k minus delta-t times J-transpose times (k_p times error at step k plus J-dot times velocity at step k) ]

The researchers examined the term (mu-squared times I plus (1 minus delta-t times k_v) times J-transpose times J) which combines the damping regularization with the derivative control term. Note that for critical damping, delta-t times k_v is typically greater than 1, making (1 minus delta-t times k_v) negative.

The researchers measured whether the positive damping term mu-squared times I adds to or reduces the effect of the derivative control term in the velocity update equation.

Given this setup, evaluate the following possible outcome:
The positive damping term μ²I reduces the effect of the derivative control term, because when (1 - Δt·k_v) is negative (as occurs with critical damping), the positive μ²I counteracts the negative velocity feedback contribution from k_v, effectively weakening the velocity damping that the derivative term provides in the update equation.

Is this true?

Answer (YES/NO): YES